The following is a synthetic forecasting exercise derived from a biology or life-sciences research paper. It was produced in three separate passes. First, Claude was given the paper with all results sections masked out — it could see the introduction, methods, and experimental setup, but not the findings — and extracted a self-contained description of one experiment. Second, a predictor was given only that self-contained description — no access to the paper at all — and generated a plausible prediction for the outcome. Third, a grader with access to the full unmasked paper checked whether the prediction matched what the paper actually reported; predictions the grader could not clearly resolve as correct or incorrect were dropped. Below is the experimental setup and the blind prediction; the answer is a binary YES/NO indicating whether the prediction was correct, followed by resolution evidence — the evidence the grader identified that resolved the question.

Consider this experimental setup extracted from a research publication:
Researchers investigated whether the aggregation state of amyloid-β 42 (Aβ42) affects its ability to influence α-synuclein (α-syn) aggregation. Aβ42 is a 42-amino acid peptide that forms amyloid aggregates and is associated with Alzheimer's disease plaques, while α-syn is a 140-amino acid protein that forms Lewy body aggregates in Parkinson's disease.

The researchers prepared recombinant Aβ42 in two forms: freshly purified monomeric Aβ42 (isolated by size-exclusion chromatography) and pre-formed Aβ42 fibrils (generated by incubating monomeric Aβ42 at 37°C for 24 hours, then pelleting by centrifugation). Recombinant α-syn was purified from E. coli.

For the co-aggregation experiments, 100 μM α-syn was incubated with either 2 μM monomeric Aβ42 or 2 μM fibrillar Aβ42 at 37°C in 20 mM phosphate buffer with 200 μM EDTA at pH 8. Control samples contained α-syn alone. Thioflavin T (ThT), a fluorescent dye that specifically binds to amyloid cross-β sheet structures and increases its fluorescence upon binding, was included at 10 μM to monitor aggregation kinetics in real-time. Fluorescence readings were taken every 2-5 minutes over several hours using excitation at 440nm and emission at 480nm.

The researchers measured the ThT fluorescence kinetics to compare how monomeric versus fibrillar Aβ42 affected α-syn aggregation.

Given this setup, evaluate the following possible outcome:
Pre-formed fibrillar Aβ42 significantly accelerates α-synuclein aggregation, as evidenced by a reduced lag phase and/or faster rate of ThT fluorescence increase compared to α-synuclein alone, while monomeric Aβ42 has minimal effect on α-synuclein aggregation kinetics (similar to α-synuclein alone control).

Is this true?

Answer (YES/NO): NO